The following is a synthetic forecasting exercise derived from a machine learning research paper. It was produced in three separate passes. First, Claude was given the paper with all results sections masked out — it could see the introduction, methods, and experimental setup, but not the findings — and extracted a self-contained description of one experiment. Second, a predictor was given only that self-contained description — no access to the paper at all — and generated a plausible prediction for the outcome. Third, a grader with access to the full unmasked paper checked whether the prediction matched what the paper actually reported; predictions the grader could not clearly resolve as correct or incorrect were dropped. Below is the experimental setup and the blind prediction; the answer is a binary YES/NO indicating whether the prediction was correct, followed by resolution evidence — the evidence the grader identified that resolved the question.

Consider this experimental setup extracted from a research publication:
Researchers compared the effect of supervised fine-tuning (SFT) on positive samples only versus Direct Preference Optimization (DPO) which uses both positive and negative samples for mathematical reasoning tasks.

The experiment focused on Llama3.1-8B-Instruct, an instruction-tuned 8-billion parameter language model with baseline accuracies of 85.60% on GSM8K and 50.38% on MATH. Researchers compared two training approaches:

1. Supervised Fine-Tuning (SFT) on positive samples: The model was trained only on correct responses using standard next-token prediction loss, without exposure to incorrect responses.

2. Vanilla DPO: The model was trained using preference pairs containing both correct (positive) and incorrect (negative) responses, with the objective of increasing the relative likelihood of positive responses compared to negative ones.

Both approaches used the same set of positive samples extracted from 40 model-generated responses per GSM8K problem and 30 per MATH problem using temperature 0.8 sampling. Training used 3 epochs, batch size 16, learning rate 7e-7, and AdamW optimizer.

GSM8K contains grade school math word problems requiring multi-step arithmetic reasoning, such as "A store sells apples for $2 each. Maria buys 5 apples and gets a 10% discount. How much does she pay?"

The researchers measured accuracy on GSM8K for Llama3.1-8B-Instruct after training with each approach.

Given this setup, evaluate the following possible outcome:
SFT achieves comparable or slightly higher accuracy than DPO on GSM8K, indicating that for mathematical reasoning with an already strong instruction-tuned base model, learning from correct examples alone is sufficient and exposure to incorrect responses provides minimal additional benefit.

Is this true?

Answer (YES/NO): NO